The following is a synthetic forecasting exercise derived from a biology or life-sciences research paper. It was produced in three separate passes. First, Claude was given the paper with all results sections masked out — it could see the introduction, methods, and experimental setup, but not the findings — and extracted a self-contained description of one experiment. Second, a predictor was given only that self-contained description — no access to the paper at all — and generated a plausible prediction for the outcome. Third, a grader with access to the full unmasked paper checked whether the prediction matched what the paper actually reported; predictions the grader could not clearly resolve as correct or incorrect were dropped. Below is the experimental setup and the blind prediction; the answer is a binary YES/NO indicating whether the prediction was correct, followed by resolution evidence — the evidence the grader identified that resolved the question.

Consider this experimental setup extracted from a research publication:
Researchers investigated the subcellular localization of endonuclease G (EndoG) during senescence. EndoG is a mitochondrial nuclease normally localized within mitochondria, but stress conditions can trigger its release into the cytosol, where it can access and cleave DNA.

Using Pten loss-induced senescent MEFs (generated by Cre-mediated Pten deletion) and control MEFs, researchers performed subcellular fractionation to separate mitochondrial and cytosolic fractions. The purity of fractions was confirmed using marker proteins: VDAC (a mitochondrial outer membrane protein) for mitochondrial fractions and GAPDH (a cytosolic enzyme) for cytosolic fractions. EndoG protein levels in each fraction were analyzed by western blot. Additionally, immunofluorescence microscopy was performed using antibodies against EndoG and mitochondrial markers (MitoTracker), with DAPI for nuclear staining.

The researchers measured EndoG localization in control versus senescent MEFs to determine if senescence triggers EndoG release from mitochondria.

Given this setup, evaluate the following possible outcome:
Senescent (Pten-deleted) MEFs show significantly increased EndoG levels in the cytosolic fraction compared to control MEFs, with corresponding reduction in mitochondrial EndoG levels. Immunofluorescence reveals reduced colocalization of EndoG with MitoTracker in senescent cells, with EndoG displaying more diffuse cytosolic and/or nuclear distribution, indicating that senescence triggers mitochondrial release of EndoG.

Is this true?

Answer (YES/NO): NO